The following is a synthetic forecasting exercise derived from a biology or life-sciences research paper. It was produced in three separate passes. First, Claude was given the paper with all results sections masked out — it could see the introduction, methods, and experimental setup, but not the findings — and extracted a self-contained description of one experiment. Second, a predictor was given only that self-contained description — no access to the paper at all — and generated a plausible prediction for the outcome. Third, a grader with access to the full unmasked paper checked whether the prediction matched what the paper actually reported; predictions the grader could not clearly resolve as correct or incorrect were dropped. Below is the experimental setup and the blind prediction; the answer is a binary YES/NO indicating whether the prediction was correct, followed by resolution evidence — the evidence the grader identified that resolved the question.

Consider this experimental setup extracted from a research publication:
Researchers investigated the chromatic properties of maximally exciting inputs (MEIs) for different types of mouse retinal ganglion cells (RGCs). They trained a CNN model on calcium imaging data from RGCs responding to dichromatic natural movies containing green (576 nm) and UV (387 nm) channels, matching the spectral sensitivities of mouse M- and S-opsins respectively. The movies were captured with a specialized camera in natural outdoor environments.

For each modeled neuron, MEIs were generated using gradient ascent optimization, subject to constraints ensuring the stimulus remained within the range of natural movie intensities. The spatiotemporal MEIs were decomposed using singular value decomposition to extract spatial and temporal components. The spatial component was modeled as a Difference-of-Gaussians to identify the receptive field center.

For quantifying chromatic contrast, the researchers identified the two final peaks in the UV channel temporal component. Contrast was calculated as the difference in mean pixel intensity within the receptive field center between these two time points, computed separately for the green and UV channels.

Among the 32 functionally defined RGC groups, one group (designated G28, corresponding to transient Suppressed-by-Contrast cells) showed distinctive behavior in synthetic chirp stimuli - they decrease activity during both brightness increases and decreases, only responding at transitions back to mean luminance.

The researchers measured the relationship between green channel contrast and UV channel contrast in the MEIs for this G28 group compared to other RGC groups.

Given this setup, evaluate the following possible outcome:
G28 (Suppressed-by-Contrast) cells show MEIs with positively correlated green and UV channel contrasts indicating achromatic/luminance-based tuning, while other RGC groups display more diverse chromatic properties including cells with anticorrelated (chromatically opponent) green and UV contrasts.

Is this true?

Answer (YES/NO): NO